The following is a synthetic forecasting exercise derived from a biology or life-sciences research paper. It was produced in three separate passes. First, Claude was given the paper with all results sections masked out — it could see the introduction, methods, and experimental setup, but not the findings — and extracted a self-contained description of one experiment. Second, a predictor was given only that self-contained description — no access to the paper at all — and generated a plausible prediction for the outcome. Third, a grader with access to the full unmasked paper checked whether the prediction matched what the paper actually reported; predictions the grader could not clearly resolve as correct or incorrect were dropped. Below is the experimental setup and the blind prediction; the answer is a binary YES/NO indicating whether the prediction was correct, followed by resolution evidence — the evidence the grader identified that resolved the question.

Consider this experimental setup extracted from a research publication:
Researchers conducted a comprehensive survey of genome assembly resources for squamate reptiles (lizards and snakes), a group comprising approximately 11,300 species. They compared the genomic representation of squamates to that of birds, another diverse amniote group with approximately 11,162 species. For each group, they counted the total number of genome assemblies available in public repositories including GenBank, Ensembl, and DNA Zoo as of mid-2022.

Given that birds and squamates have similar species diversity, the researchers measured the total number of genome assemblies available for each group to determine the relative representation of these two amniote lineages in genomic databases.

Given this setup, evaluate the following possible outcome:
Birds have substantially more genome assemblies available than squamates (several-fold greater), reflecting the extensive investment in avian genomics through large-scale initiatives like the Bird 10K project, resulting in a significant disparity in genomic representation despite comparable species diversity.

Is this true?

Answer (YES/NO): YES